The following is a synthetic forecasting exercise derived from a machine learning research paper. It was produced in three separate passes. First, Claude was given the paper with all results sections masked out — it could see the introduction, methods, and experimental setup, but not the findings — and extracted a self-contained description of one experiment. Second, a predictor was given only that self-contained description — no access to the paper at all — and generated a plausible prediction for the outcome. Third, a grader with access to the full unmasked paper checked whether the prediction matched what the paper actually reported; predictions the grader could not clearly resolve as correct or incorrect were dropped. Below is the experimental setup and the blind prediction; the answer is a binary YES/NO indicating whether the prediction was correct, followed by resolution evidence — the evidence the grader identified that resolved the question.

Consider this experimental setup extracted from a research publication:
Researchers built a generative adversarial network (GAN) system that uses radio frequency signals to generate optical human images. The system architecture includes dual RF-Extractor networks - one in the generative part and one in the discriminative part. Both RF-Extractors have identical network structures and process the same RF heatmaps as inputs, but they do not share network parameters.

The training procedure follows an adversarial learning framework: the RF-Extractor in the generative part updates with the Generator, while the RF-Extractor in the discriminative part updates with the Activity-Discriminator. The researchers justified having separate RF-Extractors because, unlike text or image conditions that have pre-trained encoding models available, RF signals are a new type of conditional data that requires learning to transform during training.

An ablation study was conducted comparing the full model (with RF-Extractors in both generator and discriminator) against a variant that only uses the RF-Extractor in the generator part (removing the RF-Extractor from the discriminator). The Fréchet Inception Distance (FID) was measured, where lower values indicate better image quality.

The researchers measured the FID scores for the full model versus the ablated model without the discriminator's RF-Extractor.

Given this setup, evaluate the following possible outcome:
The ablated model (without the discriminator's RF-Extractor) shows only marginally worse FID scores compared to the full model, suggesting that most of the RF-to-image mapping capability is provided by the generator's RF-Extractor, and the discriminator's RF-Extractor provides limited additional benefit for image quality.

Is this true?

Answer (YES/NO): NO